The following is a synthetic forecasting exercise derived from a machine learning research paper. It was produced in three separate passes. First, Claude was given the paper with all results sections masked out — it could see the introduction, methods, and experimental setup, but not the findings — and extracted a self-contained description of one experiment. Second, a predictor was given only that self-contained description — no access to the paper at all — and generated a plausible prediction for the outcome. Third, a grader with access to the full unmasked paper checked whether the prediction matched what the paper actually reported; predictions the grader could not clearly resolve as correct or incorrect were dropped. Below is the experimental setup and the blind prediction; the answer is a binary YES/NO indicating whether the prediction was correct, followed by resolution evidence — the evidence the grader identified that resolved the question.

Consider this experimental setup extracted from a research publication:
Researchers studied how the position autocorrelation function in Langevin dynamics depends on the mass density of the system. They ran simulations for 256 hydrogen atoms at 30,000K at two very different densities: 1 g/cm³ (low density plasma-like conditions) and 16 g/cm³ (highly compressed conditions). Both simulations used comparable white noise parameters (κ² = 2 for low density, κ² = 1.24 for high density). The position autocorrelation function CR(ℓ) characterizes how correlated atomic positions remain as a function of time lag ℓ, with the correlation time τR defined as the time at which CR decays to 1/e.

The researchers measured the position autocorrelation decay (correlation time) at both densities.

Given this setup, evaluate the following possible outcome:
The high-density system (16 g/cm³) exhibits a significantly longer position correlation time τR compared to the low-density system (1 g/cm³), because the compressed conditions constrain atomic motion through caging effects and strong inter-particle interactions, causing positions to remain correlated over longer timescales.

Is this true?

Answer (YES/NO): NO